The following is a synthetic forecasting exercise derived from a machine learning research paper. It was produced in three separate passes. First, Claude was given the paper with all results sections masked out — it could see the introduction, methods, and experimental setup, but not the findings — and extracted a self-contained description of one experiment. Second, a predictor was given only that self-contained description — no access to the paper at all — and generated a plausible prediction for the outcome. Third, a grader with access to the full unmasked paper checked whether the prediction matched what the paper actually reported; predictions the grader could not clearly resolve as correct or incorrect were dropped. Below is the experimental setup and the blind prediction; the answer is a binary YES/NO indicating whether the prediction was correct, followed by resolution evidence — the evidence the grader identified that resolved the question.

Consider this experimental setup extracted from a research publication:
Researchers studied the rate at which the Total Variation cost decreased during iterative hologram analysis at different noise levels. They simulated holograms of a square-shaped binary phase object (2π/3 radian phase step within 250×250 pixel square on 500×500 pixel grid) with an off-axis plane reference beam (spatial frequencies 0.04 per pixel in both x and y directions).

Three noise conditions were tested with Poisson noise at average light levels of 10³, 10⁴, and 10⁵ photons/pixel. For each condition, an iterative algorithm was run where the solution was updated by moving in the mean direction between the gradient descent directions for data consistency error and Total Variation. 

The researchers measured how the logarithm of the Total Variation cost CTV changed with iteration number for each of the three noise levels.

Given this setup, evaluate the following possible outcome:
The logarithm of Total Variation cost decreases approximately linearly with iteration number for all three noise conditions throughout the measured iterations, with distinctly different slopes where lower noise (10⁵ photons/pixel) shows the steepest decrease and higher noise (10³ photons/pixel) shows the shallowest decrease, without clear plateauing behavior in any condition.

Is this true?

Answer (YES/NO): NO